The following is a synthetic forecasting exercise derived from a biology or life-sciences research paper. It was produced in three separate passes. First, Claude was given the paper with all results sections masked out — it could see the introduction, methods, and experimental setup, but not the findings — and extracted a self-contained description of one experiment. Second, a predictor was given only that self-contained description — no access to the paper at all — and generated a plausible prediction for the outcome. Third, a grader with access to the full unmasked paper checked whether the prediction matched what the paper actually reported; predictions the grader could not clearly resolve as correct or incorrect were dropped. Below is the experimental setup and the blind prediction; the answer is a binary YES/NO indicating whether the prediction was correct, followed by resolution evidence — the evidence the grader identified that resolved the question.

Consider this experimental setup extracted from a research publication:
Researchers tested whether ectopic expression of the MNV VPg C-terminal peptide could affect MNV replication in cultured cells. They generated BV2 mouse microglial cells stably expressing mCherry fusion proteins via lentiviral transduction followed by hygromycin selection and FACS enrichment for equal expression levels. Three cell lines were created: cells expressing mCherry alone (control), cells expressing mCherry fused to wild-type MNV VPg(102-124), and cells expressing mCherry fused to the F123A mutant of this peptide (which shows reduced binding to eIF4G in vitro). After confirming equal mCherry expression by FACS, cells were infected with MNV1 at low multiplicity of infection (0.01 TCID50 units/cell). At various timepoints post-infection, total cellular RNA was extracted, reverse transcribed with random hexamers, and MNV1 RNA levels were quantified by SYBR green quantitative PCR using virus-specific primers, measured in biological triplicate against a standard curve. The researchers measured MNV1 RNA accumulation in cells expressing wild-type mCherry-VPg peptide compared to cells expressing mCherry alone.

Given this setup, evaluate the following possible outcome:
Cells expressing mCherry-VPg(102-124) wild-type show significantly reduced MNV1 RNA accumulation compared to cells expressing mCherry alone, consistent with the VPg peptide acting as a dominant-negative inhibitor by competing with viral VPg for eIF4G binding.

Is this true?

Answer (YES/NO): NO